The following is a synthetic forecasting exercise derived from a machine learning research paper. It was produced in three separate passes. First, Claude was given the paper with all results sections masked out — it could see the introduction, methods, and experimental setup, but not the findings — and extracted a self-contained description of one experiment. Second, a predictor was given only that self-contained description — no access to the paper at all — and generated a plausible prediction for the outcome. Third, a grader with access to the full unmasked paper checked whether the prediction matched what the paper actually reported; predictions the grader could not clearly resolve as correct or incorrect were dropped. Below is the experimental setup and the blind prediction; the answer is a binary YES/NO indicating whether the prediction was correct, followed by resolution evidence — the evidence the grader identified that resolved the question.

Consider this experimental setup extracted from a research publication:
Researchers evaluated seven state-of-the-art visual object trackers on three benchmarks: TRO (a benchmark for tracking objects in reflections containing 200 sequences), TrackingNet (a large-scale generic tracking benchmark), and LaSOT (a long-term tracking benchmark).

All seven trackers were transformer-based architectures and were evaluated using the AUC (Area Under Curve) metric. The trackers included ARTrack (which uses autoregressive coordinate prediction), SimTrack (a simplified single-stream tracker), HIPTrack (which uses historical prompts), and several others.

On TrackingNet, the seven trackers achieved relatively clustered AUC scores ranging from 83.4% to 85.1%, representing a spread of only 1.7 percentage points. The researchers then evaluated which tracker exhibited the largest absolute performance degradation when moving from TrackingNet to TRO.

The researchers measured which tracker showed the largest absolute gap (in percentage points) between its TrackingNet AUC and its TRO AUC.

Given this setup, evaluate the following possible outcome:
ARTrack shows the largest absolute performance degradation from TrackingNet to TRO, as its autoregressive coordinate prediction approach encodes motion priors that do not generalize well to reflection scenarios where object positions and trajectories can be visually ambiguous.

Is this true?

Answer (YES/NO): YES